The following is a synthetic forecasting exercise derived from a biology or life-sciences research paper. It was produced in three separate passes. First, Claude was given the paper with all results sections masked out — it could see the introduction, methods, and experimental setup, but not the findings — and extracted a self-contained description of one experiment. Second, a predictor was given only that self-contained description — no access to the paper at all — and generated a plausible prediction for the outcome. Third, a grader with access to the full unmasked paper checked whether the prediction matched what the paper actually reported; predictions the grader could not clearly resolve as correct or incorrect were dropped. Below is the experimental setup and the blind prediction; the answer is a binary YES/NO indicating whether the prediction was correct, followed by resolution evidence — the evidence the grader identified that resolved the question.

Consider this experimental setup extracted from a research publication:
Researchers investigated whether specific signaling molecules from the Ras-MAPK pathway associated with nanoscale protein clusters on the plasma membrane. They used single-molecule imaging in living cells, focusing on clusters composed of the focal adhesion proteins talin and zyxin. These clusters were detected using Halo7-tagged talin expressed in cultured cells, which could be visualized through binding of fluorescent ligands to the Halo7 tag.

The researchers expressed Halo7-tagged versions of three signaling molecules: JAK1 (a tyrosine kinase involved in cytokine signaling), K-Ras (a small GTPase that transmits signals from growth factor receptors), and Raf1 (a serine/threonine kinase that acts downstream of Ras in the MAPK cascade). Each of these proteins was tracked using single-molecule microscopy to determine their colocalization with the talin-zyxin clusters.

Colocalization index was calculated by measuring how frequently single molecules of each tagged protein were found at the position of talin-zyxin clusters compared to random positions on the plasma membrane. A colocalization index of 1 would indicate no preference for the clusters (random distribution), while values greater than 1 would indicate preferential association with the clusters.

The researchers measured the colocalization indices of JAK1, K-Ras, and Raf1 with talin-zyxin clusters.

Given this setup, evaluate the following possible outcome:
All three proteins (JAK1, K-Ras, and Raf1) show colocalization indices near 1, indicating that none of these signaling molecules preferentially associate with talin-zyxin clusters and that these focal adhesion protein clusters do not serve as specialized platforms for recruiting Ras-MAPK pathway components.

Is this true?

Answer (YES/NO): YES